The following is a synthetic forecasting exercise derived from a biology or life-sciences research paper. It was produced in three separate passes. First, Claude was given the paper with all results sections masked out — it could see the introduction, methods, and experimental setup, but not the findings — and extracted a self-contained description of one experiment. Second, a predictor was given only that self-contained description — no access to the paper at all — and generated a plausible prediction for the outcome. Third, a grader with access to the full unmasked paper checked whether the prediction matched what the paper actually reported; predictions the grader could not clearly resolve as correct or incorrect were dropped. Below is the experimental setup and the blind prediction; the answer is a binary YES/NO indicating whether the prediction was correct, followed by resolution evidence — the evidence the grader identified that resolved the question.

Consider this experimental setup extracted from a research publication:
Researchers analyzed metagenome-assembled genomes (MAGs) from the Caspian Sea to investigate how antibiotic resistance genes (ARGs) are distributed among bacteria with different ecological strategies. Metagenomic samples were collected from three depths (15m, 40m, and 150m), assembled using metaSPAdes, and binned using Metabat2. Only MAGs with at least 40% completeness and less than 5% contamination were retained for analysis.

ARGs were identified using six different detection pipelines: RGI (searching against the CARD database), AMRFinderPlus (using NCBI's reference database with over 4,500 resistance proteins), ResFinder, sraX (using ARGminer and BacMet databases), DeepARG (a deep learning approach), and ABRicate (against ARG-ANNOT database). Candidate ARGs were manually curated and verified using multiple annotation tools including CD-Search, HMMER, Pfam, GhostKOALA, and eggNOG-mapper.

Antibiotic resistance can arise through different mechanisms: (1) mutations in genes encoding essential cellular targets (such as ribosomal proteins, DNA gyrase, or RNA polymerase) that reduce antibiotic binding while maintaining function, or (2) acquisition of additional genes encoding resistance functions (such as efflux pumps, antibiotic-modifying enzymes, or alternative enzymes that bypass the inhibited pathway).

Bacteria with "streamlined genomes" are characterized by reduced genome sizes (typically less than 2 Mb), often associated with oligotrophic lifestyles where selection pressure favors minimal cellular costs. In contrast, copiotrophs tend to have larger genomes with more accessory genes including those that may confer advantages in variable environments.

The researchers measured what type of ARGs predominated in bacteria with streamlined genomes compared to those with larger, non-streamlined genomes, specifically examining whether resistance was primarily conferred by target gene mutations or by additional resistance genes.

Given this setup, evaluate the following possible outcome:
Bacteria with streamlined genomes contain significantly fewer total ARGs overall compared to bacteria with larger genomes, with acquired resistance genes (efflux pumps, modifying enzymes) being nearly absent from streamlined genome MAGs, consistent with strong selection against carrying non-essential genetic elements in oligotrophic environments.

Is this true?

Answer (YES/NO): YES